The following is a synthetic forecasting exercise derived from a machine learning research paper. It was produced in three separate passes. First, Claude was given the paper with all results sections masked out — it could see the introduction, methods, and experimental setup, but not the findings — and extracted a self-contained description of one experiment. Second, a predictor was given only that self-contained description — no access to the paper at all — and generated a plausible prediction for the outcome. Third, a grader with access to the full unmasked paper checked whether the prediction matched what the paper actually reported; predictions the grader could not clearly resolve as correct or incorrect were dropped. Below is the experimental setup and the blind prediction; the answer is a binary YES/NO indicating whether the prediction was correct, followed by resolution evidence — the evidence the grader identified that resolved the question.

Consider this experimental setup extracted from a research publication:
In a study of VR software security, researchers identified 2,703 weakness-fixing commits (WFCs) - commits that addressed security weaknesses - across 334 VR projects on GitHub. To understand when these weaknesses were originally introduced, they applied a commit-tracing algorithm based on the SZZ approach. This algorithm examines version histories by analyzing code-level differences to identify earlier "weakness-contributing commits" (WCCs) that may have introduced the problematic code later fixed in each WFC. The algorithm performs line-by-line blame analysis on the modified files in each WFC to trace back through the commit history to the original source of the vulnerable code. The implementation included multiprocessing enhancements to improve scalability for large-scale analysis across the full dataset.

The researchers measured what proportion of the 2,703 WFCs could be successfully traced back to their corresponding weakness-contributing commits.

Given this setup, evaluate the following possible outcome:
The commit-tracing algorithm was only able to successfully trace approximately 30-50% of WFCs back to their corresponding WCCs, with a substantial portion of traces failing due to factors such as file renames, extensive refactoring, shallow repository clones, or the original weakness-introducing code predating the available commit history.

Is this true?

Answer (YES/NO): NO